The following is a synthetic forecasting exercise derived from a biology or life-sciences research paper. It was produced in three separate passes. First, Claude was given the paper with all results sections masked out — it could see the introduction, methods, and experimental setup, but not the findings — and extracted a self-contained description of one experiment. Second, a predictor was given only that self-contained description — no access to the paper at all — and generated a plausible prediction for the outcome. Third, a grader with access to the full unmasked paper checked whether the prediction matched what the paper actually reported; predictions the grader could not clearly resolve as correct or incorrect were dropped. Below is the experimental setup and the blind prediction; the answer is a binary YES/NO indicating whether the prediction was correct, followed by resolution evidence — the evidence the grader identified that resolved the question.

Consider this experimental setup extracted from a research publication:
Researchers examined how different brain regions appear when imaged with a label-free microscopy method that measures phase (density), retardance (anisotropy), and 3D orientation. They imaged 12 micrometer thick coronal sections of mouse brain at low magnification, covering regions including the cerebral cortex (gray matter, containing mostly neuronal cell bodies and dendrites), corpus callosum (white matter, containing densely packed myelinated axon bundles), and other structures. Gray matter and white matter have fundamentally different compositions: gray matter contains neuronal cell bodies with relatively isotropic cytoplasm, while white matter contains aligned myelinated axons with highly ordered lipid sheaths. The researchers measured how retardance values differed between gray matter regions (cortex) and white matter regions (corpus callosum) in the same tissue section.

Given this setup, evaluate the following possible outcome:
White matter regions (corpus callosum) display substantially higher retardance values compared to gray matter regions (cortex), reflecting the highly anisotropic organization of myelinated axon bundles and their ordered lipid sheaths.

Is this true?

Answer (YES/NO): YES